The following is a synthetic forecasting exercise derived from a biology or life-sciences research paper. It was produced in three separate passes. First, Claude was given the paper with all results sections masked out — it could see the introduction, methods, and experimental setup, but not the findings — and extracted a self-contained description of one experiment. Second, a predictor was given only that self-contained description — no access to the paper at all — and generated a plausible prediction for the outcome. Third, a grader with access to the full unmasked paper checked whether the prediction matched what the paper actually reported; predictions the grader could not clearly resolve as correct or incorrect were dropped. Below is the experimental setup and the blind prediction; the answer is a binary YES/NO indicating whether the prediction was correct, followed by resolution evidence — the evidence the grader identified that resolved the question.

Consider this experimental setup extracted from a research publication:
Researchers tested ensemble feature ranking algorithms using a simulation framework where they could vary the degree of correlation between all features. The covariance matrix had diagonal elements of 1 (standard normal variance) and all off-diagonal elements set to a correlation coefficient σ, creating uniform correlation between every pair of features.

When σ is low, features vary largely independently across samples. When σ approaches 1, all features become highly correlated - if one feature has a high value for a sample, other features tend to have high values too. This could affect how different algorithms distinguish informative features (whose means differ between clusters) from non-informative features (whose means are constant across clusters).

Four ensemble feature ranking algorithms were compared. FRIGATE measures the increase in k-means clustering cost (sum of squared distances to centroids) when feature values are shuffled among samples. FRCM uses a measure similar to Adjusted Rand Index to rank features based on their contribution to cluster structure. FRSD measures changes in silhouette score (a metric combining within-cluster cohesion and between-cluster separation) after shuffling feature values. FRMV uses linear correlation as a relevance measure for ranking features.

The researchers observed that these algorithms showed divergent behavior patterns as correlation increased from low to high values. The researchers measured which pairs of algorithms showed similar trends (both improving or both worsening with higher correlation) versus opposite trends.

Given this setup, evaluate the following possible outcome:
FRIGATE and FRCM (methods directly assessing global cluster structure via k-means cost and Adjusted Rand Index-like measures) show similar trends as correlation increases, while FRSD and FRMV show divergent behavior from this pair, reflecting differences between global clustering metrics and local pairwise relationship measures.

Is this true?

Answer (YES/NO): YES